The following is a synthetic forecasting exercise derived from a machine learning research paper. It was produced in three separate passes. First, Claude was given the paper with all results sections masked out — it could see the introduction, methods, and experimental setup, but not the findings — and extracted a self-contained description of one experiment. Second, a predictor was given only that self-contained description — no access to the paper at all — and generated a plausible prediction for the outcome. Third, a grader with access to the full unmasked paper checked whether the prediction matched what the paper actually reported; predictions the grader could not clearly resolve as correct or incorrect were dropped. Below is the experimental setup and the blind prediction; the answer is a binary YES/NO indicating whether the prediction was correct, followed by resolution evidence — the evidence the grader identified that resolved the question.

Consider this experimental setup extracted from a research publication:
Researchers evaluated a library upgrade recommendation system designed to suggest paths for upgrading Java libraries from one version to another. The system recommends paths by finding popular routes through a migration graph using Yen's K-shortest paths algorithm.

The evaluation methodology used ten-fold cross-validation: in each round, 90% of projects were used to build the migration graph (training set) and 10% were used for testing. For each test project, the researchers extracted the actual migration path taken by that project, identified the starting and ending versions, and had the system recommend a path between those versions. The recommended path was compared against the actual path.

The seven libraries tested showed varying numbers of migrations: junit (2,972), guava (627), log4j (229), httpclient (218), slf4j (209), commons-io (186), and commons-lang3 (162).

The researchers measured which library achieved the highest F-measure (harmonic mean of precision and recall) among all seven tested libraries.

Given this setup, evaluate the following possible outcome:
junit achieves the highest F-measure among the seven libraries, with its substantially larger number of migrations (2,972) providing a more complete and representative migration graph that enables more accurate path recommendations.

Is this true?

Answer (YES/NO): NO